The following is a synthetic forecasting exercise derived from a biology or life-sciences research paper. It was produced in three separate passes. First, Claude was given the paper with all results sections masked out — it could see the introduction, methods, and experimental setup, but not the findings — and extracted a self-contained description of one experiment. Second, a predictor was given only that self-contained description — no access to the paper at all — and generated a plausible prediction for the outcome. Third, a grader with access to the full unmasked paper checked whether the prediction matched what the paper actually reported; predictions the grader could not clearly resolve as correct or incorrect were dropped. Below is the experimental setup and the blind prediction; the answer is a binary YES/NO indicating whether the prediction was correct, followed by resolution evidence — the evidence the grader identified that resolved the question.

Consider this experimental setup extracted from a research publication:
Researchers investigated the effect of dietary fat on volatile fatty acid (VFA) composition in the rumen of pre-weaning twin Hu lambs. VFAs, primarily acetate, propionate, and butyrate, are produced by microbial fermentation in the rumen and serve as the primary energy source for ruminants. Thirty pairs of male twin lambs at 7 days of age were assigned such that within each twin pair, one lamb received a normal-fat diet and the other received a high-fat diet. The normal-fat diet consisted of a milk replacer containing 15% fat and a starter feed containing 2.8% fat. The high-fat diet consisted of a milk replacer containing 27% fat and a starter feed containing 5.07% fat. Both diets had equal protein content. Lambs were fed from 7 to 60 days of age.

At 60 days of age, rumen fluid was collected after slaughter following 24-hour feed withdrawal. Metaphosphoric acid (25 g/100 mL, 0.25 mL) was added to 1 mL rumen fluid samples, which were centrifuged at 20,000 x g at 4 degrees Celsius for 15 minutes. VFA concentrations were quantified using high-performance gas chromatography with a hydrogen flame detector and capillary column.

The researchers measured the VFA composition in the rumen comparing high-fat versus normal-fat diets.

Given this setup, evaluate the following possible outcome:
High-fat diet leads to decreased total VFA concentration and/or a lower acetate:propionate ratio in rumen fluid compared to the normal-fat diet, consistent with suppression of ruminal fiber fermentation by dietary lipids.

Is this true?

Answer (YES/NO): YES